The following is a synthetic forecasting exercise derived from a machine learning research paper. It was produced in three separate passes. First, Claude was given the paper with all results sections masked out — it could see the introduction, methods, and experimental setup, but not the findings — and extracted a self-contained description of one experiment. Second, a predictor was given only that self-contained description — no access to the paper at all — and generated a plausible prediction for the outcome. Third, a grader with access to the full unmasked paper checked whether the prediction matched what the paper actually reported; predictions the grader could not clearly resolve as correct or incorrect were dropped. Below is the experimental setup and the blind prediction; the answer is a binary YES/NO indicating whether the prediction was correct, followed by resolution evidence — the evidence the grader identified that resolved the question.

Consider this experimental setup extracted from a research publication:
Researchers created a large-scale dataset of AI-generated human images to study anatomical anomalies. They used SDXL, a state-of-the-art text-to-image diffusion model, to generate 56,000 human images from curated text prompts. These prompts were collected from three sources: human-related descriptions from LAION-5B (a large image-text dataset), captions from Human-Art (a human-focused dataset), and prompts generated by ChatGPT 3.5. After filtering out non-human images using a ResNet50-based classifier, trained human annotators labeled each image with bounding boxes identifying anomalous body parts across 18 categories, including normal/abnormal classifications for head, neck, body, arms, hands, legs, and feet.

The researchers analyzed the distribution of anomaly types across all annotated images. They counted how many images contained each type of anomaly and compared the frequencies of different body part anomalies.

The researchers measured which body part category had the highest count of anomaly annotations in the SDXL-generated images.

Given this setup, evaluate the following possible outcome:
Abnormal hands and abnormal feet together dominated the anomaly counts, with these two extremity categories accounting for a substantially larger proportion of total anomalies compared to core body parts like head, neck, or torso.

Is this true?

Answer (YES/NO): NO